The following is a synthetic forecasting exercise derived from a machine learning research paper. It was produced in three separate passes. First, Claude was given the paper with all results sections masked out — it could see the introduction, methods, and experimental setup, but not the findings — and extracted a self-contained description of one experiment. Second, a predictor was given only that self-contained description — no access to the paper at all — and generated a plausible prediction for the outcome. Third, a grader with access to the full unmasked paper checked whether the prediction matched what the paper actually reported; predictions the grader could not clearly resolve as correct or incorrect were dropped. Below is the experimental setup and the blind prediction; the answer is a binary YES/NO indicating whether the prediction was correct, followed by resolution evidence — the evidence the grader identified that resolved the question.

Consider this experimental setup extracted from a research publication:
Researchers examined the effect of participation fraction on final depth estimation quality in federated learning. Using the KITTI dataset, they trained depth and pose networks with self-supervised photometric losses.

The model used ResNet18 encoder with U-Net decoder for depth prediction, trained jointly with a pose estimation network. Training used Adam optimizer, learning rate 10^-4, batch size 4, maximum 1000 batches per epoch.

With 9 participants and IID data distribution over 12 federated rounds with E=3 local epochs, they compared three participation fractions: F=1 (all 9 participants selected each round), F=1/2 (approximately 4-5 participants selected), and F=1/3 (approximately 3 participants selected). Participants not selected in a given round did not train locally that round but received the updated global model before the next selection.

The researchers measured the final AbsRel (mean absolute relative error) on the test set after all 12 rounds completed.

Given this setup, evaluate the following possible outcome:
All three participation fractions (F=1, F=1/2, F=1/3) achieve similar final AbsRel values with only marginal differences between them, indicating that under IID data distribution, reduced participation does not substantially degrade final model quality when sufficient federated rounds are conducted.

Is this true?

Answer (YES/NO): NO